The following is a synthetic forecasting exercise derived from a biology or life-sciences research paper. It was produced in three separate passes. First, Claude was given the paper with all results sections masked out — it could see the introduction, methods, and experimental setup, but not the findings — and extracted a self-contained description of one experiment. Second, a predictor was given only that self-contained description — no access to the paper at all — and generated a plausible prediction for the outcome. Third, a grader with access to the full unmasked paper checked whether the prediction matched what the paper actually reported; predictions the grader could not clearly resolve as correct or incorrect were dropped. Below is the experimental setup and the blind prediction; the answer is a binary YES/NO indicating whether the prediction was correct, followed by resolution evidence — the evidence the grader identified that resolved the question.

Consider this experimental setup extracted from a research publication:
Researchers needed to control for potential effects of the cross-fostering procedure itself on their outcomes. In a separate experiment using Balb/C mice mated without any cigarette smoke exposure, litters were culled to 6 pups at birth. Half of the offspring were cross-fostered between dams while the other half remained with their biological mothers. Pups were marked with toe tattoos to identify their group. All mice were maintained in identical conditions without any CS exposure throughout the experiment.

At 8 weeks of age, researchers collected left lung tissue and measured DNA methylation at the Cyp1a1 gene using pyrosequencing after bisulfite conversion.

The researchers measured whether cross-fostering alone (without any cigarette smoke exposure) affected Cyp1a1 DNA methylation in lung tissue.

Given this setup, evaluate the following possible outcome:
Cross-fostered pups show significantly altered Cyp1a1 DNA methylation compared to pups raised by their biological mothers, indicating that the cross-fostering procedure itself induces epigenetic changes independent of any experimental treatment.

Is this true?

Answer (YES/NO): NO